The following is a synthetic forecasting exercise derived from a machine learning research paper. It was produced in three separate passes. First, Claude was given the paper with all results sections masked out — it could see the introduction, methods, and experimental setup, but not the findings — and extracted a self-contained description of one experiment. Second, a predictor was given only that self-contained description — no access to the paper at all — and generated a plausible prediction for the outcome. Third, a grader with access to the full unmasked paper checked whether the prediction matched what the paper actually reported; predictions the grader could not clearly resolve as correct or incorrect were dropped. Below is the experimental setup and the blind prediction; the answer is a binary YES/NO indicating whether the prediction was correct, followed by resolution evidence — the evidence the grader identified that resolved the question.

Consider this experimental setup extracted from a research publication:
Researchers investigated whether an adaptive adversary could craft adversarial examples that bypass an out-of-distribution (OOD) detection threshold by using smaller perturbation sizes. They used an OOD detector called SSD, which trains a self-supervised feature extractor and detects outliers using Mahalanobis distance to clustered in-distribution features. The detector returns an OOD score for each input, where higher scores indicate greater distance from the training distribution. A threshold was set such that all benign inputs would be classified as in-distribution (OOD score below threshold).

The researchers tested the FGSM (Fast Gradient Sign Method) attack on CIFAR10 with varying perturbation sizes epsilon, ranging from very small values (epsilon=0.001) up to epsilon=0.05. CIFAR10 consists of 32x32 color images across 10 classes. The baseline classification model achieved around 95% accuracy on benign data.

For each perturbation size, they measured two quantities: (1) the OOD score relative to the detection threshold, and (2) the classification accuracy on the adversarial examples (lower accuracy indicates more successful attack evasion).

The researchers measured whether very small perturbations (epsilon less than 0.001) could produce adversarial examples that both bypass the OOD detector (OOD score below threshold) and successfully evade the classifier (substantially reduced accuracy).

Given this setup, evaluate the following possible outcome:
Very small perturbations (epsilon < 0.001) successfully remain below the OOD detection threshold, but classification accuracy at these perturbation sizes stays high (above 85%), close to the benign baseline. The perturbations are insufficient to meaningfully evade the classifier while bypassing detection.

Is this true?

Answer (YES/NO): YES